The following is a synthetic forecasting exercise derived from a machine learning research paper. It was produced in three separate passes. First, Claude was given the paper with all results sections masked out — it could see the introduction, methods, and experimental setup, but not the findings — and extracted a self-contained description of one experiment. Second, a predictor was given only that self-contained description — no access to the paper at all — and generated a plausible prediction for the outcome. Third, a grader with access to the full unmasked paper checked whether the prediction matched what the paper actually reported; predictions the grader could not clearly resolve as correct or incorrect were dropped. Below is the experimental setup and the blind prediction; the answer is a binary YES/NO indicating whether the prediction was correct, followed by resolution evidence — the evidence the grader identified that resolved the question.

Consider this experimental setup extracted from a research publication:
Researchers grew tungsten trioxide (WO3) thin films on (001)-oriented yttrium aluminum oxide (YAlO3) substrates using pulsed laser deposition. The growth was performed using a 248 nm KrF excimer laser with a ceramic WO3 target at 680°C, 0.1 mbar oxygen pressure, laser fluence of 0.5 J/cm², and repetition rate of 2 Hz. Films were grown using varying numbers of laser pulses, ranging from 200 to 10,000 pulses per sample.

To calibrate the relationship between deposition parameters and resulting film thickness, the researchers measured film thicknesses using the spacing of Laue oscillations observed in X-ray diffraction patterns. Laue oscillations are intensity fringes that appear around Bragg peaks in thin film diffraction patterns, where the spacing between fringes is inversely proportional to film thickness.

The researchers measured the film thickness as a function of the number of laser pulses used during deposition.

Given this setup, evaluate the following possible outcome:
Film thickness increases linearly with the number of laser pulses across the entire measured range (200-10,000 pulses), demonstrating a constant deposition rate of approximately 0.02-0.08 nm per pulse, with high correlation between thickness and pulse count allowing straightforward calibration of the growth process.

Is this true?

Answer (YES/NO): YES